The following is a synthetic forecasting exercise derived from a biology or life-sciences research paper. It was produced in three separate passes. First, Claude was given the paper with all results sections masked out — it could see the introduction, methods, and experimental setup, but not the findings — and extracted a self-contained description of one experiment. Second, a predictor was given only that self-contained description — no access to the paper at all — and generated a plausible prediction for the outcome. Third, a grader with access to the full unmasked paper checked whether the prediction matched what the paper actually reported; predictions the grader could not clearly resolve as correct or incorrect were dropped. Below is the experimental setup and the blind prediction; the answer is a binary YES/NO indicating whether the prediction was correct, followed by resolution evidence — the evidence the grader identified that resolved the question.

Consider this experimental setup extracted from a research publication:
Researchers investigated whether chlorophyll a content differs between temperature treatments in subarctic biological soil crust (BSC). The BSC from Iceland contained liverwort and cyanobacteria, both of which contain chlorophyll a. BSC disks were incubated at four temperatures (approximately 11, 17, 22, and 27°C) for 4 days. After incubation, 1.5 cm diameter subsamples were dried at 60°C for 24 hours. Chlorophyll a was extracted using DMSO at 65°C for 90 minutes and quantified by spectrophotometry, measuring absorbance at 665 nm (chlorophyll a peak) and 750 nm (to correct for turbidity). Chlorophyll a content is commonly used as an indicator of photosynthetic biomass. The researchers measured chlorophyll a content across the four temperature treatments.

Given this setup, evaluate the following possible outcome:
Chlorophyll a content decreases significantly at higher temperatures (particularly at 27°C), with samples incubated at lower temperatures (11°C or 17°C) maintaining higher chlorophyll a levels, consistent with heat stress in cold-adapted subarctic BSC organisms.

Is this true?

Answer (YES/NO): NO